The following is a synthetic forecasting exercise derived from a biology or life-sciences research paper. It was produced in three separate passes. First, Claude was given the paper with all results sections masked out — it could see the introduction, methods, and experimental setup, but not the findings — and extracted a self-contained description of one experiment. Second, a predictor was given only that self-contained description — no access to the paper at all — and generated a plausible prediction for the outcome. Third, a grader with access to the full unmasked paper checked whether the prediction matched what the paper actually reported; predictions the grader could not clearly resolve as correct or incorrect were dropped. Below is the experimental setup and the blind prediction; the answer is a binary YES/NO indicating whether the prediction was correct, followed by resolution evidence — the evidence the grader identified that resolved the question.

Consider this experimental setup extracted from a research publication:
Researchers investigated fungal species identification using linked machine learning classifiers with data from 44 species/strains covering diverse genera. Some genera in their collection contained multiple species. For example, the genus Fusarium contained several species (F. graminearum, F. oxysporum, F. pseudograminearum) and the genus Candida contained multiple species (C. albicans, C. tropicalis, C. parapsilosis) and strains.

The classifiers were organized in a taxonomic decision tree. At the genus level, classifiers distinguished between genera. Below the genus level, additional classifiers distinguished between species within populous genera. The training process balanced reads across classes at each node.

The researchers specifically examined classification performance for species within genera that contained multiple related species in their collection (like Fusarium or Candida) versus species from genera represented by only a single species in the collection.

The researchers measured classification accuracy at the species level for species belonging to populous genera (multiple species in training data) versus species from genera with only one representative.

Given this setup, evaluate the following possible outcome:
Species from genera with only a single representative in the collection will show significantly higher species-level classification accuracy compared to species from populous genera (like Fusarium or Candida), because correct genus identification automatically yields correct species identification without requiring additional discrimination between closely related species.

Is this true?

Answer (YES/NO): NO